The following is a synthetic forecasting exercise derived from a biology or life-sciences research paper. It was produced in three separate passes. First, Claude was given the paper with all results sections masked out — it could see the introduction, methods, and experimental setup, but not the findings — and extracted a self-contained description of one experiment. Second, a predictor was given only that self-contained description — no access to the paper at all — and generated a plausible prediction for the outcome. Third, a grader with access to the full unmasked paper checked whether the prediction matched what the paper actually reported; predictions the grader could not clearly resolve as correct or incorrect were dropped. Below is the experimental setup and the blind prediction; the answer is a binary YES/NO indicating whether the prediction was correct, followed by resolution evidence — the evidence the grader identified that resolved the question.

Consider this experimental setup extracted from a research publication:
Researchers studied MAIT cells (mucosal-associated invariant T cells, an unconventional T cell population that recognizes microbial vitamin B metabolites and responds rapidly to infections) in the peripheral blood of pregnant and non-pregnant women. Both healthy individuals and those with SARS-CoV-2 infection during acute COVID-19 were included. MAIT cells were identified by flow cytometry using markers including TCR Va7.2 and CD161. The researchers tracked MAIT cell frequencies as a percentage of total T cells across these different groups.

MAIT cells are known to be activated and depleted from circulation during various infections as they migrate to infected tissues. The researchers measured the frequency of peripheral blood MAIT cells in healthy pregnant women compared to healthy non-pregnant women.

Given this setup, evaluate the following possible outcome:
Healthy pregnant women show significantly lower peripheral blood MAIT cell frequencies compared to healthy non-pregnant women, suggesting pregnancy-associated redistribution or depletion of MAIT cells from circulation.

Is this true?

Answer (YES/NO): YES